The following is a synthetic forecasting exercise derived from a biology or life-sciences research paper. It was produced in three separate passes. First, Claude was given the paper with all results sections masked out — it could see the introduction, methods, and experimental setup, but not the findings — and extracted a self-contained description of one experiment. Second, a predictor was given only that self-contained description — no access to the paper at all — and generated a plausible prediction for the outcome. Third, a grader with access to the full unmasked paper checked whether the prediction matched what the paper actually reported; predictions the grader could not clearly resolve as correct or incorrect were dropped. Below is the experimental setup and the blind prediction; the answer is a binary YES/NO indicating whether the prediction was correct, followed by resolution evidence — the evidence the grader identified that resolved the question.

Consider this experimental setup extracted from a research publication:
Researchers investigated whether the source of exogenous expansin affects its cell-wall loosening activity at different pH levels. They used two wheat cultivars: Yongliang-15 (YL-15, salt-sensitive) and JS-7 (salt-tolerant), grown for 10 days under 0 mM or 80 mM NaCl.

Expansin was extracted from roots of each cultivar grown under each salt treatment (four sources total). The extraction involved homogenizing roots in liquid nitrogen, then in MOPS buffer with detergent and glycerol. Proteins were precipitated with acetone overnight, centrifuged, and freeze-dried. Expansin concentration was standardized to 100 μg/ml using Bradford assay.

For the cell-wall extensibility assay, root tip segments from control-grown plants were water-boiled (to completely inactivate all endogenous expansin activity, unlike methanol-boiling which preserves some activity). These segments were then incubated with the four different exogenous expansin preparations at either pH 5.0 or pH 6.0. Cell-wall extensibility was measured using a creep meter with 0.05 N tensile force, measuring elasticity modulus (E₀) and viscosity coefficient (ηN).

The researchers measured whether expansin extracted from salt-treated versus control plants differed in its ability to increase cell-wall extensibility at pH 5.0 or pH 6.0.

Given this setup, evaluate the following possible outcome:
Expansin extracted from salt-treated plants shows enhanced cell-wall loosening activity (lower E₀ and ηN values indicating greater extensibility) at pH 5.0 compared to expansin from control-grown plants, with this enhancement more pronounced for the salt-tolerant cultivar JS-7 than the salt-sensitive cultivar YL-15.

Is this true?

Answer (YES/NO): NO